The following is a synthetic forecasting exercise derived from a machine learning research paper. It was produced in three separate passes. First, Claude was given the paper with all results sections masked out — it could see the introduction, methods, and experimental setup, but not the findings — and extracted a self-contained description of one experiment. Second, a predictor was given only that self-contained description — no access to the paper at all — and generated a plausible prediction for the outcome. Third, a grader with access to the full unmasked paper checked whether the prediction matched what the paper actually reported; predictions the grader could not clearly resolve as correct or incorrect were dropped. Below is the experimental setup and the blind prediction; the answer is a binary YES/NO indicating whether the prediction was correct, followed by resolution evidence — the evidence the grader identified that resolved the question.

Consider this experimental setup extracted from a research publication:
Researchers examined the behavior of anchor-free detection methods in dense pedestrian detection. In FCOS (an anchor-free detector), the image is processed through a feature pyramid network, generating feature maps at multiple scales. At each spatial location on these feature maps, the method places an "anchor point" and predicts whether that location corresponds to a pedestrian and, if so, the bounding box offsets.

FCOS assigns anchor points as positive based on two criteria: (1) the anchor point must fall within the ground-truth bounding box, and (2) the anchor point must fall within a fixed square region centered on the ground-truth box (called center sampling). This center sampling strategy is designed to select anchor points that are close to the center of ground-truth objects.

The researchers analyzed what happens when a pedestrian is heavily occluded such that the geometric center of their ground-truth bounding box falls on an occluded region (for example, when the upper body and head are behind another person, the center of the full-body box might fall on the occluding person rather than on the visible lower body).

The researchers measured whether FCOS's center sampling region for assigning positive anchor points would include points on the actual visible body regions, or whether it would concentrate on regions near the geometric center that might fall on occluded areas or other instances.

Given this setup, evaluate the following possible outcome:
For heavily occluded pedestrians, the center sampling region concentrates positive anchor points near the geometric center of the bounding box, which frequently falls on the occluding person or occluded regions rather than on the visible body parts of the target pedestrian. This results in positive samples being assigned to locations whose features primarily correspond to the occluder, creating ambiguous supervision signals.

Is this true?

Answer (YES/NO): YES